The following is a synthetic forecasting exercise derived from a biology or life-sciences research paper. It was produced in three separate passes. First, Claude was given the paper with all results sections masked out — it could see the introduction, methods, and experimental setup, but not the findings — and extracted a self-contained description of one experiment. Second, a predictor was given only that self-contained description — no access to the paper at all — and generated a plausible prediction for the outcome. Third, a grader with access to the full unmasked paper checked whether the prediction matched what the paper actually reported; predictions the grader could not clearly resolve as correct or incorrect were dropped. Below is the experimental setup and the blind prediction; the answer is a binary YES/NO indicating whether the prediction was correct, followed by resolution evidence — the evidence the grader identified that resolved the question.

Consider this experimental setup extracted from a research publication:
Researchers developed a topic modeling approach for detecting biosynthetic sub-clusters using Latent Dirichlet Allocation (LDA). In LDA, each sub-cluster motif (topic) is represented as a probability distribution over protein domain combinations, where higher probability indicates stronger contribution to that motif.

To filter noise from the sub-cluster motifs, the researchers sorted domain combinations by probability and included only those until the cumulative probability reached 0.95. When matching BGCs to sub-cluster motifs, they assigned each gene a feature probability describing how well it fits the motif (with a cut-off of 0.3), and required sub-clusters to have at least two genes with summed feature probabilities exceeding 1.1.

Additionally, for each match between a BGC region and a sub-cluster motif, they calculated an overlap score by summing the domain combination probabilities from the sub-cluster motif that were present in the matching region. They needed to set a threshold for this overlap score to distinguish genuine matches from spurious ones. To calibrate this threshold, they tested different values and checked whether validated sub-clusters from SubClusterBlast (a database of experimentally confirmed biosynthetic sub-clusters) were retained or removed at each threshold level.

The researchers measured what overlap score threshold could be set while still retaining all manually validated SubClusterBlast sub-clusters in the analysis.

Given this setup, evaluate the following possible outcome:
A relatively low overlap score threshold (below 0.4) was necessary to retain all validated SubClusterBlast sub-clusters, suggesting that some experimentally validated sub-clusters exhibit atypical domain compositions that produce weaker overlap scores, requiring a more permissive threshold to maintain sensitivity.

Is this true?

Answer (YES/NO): YES